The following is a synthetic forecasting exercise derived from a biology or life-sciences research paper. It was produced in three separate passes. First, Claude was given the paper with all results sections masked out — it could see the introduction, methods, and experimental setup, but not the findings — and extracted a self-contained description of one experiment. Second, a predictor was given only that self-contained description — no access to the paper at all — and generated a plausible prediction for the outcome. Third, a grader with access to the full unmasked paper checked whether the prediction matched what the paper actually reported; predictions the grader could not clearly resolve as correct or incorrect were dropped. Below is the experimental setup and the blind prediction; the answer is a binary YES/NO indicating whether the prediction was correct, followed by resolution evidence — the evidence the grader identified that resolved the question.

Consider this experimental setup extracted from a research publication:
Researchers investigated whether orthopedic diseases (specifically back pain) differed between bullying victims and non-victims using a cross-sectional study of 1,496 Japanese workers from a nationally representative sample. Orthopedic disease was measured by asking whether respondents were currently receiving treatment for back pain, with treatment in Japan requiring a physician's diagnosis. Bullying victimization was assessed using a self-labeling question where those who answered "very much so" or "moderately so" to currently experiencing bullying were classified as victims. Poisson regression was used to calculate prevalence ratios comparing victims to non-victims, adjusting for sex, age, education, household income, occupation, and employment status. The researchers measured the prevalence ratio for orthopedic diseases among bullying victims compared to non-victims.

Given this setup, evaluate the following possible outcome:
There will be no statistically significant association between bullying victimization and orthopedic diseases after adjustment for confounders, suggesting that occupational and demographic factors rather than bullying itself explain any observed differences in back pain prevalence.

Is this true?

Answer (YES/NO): YES